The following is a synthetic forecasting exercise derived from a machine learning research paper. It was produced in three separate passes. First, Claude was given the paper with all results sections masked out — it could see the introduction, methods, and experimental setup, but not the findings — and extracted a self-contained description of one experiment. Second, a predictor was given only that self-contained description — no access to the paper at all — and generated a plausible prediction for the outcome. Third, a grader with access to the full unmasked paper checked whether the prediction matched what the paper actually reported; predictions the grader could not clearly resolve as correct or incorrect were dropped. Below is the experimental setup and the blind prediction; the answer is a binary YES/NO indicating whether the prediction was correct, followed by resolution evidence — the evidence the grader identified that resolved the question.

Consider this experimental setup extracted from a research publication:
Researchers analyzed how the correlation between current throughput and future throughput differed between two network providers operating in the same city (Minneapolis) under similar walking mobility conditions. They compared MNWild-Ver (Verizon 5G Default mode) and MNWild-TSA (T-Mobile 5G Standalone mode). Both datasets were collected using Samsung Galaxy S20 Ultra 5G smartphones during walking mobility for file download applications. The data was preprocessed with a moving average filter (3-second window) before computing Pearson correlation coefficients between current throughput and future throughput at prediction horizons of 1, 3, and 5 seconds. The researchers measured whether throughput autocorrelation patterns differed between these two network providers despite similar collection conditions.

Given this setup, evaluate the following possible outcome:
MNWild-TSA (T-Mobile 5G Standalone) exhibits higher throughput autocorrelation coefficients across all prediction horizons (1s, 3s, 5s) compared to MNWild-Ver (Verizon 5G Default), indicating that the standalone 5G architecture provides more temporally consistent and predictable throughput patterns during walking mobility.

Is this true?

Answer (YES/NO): NO